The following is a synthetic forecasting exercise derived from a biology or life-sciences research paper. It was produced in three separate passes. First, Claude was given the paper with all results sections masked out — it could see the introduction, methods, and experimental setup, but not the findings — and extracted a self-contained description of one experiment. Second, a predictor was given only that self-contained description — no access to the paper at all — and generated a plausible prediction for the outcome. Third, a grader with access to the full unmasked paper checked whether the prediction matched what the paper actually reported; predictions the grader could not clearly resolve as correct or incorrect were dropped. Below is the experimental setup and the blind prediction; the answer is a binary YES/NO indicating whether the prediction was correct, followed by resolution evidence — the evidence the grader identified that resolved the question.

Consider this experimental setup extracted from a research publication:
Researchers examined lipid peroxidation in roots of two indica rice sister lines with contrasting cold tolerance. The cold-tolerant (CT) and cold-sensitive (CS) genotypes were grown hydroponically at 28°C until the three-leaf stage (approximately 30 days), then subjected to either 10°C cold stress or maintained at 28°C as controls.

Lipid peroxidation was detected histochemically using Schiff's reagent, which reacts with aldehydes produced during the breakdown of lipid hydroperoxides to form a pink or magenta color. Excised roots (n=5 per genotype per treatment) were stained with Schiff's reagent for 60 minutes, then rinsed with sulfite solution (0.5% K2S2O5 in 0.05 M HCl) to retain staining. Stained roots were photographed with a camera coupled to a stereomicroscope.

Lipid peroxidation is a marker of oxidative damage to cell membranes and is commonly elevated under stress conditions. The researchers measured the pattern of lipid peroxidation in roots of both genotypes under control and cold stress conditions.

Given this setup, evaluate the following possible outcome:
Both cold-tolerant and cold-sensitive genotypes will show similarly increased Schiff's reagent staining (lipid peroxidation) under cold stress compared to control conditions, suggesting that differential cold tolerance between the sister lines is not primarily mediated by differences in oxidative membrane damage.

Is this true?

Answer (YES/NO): NO